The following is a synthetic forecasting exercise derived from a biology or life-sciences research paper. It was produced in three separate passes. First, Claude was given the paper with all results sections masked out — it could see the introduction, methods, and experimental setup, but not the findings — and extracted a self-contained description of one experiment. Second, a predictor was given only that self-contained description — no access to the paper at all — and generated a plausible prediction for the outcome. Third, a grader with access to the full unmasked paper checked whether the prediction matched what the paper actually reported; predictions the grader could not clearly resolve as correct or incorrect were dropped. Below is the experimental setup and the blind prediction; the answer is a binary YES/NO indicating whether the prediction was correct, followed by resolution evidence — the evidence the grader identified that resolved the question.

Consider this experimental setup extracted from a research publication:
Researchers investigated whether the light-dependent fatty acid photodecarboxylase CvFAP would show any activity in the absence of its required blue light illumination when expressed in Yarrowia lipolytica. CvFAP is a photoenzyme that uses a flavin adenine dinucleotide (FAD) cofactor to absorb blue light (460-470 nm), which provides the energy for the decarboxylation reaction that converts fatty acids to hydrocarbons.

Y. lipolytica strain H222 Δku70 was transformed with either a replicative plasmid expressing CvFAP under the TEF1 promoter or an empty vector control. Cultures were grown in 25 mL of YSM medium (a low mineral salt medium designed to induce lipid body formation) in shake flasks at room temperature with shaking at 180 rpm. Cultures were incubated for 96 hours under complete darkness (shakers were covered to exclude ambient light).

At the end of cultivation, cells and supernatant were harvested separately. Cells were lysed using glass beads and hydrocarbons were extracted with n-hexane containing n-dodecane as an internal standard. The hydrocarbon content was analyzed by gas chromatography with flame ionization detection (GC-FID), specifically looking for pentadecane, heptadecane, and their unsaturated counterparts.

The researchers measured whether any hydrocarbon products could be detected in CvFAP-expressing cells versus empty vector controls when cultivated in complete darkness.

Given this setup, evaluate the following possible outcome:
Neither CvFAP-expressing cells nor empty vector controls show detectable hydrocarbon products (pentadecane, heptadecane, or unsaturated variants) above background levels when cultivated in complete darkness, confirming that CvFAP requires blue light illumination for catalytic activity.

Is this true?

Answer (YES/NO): NO